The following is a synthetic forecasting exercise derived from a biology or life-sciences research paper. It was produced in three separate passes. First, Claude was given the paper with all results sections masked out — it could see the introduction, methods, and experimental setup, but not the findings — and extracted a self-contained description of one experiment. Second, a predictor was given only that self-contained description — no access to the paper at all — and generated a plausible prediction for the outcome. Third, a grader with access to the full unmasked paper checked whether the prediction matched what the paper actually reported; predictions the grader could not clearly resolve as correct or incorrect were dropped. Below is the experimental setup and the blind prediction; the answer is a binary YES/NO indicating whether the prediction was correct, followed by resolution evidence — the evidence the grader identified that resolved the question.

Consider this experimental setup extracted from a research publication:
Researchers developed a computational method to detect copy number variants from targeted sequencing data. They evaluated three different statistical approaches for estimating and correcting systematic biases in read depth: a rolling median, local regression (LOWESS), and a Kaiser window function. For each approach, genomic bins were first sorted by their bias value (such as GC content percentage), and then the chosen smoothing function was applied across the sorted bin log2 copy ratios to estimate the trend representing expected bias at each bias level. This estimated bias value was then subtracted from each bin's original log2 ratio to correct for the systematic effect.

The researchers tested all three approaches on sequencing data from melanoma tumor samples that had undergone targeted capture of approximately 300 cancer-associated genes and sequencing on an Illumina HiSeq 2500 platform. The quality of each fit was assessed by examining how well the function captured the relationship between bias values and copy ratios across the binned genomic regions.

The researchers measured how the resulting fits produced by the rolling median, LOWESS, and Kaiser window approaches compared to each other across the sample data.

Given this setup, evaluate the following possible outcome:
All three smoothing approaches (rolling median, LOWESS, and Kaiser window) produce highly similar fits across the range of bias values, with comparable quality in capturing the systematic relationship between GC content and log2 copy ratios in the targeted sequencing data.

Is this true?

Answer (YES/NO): YES